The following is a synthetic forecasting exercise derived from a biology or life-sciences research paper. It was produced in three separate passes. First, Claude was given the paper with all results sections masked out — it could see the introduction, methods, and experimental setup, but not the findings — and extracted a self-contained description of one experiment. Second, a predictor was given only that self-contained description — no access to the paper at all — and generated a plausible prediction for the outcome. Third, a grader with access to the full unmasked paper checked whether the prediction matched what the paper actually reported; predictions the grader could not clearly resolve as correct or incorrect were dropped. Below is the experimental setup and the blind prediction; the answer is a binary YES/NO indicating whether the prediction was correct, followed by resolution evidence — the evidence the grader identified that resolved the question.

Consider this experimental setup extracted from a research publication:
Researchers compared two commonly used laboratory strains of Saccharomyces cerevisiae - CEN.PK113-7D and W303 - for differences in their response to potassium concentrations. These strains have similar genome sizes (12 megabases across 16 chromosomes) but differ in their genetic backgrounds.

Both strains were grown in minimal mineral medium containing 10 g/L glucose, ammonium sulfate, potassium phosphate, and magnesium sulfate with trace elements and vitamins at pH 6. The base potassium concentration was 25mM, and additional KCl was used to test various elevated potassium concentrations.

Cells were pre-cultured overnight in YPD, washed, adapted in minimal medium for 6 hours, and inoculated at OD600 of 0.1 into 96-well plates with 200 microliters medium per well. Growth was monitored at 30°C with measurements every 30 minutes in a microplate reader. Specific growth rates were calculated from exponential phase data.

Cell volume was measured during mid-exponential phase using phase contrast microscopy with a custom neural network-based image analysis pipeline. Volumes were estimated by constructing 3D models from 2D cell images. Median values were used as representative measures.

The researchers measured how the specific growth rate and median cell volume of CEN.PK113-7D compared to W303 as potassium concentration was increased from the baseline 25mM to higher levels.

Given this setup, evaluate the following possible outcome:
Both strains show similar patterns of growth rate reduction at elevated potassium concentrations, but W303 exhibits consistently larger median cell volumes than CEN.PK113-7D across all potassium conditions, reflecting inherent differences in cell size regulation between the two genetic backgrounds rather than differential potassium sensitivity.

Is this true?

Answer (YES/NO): NO